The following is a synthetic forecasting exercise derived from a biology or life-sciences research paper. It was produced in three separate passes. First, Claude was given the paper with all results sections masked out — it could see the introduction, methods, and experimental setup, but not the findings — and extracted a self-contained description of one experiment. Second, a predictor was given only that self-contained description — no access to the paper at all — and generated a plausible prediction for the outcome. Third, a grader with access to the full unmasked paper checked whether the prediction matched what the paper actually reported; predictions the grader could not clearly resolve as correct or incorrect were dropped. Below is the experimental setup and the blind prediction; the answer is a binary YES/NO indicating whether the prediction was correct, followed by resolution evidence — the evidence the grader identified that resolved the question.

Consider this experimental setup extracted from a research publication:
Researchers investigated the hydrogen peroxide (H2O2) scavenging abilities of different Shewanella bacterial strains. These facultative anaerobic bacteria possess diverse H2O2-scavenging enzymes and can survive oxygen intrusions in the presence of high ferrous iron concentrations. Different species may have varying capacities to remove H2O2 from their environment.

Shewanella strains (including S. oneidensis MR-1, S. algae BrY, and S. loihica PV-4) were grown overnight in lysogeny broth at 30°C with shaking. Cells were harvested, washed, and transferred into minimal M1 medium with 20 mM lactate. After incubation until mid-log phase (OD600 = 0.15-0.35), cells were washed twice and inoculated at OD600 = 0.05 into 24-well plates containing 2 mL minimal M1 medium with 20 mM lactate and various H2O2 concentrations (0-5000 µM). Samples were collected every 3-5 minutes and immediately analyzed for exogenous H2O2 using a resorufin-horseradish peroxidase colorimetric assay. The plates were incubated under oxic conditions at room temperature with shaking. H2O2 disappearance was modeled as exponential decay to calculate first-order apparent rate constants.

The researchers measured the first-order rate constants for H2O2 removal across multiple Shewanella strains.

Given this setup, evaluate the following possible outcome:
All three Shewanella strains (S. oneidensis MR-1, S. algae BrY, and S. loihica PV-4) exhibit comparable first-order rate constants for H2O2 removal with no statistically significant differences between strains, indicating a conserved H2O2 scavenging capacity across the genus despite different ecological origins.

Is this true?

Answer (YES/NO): NO